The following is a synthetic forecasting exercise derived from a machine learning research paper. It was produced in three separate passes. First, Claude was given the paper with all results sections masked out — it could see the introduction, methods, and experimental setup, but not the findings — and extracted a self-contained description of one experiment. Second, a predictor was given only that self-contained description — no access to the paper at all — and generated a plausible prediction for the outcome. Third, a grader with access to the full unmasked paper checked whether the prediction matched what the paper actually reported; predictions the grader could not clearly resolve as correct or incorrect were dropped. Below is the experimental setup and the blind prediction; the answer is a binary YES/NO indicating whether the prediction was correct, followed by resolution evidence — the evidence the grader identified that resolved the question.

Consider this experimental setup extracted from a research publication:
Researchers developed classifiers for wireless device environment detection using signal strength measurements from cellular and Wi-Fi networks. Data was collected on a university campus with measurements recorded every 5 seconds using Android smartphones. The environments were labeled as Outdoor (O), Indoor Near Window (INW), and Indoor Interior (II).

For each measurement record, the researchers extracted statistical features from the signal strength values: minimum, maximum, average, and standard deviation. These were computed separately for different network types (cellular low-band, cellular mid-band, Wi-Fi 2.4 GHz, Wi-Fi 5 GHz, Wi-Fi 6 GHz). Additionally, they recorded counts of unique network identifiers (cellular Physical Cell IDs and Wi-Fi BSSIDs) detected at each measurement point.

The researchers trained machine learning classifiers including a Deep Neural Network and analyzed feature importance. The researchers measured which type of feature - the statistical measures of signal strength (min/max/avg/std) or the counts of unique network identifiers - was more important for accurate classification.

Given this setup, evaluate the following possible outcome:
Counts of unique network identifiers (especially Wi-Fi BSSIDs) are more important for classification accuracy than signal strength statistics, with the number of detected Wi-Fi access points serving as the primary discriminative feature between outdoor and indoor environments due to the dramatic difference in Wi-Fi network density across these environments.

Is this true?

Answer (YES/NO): NO